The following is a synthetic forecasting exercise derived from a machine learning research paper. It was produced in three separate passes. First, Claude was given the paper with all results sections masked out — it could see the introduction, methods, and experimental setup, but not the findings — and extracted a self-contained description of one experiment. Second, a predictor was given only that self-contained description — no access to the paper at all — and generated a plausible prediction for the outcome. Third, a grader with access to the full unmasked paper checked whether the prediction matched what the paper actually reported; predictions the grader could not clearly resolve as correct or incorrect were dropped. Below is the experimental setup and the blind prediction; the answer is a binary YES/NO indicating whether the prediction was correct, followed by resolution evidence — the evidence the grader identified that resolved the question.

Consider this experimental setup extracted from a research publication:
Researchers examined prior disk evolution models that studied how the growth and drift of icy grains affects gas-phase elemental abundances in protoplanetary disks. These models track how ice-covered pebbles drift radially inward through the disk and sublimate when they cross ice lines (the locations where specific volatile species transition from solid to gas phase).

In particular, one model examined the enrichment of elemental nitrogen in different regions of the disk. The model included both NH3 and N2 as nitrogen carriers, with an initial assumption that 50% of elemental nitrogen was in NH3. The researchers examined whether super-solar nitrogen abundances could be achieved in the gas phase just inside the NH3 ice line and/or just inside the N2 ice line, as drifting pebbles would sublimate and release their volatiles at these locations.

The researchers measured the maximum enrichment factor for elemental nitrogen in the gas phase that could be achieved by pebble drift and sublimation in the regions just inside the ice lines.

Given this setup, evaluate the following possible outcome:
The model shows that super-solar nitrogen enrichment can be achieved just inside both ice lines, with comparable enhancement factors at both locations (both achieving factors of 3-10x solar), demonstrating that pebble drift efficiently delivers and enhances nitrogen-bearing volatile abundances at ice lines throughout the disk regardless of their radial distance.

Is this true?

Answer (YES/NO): NO